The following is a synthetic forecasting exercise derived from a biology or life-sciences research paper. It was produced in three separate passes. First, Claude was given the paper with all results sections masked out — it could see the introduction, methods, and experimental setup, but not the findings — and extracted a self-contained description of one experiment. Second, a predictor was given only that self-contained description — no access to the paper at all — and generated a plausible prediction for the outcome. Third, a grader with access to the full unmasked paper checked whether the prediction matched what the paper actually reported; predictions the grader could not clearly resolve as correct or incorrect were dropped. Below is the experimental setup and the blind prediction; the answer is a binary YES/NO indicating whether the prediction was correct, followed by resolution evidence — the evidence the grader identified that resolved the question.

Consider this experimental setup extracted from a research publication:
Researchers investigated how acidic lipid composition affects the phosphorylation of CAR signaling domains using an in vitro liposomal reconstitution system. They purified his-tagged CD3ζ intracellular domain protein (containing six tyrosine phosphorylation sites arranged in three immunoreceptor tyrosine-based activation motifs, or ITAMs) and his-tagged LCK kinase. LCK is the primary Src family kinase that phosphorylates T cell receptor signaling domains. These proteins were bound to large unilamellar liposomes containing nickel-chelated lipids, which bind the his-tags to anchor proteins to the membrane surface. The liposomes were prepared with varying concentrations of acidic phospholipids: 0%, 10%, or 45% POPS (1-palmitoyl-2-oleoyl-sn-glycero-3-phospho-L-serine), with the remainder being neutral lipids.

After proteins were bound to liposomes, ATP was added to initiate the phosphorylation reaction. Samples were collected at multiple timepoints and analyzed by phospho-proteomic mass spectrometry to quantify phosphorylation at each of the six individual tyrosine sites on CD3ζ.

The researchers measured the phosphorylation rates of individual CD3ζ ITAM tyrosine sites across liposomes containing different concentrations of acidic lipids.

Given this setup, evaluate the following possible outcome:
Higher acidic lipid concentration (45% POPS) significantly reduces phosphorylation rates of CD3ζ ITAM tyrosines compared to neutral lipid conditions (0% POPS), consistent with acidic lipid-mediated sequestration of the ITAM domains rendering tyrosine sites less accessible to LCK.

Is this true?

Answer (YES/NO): NO